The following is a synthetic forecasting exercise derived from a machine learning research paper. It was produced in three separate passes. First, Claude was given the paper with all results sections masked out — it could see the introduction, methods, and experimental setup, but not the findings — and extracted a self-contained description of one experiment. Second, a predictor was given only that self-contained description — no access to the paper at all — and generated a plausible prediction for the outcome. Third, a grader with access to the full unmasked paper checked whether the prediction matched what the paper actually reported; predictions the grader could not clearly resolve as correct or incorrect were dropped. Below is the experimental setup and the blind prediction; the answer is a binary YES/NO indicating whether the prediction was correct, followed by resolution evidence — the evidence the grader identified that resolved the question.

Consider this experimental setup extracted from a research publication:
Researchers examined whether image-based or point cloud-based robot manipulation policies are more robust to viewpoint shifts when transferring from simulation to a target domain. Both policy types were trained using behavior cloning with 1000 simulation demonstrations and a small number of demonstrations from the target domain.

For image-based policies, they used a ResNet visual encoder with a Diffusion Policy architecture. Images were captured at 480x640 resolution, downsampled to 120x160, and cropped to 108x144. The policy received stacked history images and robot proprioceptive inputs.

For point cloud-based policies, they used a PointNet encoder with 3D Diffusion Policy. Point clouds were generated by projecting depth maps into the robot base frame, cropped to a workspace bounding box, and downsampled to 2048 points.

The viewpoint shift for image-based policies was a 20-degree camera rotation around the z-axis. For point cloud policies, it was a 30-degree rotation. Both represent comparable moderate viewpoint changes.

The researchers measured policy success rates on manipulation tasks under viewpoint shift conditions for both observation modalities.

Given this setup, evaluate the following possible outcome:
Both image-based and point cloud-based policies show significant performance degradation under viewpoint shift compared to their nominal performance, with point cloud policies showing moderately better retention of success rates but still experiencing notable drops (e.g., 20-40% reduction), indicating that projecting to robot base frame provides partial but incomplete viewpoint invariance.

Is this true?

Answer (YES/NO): NO